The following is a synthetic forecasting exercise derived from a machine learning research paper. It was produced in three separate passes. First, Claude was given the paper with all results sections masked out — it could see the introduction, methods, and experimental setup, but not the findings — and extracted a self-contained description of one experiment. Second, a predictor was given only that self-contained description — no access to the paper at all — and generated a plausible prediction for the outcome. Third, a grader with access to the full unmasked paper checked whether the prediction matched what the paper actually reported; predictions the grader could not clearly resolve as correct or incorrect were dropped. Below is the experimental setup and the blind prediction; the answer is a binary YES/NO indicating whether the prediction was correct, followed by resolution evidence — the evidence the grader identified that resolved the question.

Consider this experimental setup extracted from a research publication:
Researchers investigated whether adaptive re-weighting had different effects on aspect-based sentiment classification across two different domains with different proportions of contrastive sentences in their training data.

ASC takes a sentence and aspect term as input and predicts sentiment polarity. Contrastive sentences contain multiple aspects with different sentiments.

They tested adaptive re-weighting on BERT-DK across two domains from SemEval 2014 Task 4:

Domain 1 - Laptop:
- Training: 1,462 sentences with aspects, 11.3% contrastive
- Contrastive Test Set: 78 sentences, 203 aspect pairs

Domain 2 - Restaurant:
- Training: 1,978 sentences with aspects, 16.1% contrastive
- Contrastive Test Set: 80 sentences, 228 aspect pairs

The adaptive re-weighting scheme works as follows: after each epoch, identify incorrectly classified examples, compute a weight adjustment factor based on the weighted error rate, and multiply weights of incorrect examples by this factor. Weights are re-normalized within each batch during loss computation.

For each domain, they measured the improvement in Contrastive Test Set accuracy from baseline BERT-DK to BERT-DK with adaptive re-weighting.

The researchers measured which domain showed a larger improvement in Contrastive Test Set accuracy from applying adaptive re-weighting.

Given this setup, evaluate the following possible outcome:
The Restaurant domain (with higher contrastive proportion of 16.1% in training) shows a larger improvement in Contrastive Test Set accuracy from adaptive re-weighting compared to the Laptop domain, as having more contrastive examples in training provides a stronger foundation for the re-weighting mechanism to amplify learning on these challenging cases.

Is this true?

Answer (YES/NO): NO